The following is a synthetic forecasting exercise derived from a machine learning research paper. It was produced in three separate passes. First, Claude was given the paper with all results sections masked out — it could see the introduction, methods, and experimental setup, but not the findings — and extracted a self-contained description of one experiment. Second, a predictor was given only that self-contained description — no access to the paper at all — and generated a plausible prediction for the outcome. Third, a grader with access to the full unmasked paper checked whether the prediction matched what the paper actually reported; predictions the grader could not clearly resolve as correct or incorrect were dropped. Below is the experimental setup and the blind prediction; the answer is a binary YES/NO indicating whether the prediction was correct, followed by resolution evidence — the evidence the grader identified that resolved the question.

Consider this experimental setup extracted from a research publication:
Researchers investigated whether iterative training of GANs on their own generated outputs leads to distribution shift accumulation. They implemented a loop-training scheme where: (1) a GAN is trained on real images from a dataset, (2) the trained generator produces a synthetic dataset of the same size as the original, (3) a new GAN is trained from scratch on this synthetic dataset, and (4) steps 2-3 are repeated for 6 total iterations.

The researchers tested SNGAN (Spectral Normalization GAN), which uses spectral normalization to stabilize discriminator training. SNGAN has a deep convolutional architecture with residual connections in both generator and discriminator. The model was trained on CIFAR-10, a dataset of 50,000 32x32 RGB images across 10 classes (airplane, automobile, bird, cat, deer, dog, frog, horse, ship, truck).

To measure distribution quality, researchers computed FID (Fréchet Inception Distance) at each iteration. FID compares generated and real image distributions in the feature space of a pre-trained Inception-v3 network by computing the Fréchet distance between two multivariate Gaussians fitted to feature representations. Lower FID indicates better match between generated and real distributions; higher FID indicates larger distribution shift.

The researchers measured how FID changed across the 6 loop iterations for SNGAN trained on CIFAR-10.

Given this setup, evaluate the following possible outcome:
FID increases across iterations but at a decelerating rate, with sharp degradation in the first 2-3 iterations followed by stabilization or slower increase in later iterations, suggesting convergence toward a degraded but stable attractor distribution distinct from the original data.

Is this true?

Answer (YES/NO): NO